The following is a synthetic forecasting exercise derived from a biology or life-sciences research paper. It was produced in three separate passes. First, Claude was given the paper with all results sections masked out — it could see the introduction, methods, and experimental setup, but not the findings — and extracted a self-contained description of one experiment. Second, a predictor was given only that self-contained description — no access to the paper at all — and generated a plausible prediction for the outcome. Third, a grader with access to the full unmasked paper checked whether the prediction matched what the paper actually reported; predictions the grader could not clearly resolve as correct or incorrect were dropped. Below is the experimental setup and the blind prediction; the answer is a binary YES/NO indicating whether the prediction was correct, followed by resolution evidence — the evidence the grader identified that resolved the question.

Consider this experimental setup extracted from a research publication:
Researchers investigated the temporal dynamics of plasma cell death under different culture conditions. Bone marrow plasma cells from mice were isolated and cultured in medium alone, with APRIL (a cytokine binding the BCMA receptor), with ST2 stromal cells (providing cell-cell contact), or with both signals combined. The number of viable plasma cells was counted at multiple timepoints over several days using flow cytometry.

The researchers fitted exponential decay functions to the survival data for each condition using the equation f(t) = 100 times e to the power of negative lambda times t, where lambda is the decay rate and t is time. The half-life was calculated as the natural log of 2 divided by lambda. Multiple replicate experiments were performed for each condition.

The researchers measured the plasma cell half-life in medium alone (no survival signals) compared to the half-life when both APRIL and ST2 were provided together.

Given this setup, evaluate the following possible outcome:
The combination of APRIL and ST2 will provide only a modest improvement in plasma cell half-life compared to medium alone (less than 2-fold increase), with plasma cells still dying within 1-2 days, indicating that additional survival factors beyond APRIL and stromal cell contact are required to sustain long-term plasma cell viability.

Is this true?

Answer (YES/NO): NO